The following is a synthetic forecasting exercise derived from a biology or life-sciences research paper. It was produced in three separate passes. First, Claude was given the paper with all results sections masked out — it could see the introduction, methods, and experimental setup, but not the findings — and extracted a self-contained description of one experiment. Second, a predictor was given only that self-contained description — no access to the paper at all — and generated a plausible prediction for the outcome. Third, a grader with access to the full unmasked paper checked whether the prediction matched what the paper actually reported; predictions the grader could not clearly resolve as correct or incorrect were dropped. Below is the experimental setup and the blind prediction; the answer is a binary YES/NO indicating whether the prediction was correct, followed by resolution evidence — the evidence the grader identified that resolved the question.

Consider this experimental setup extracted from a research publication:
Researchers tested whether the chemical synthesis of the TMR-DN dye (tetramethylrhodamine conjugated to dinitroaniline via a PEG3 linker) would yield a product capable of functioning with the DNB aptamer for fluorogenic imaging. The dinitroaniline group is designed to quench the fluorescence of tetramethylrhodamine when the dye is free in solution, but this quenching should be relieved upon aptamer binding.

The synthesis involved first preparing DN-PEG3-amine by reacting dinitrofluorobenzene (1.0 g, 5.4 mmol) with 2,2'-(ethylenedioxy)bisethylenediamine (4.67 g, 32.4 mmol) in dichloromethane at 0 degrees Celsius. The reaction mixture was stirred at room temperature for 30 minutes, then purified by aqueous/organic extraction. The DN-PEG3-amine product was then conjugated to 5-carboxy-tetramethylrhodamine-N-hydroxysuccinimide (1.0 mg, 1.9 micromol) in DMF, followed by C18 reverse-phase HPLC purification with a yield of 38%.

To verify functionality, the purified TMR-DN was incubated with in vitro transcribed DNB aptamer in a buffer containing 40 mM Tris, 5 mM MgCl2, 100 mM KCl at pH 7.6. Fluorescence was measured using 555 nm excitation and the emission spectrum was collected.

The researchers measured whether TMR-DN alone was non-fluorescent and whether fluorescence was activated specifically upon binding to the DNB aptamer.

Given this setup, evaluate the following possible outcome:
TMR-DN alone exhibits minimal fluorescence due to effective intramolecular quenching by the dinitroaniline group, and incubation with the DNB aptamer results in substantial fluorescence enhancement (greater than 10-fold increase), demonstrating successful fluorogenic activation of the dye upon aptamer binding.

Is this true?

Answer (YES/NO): YES